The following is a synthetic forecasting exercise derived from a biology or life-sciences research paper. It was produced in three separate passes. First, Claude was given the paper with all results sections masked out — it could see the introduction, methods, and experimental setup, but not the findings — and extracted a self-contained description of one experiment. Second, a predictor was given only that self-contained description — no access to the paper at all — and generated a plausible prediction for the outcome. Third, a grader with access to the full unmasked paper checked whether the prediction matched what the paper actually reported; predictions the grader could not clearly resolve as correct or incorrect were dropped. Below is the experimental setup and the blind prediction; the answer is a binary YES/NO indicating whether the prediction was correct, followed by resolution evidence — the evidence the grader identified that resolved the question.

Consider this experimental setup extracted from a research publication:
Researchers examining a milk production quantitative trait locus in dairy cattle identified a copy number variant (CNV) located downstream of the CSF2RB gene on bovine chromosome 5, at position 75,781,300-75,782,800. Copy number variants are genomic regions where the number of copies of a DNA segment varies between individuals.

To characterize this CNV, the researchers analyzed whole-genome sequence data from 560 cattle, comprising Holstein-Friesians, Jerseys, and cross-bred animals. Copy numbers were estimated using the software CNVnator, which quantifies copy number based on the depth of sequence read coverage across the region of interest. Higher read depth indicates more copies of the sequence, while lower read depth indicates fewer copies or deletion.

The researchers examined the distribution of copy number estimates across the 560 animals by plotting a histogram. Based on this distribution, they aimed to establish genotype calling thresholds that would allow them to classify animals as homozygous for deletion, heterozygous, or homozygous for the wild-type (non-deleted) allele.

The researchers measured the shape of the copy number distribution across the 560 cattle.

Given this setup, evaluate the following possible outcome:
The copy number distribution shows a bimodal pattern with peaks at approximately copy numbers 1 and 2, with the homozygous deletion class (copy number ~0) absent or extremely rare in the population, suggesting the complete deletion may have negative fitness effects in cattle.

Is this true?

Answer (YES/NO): NO